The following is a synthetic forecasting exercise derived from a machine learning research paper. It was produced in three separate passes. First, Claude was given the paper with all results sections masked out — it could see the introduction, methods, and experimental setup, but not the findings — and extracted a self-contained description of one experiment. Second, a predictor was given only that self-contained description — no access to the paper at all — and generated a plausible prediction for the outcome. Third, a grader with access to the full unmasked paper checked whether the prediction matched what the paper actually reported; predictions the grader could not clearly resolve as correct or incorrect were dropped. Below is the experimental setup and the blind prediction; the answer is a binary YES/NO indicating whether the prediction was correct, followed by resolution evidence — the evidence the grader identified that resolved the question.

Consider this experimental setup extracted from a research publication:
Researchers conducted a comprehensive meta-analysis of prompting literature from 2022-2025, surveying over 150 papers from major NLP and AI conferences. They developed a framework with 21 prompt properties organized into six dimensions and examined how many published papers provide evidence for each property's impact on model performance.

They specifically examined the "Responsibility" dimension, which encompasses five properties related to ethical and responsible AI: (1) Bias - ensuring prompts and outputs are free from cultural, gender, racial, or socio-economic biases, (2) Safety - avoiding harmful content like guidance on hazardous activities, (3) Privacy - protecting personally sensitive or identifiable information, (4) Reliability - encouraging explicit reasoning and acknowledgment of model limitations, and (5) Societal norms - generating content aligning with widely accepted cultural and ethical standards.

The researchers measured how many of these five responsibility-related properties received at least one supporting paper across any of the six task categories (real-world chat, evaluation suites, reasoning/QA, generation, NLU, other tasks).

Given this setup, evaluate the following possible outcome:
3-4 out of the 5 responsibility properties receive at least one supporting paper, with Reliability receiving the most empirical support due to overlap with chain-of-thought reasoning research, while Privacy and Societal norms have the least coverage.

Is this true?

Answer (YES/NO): NO